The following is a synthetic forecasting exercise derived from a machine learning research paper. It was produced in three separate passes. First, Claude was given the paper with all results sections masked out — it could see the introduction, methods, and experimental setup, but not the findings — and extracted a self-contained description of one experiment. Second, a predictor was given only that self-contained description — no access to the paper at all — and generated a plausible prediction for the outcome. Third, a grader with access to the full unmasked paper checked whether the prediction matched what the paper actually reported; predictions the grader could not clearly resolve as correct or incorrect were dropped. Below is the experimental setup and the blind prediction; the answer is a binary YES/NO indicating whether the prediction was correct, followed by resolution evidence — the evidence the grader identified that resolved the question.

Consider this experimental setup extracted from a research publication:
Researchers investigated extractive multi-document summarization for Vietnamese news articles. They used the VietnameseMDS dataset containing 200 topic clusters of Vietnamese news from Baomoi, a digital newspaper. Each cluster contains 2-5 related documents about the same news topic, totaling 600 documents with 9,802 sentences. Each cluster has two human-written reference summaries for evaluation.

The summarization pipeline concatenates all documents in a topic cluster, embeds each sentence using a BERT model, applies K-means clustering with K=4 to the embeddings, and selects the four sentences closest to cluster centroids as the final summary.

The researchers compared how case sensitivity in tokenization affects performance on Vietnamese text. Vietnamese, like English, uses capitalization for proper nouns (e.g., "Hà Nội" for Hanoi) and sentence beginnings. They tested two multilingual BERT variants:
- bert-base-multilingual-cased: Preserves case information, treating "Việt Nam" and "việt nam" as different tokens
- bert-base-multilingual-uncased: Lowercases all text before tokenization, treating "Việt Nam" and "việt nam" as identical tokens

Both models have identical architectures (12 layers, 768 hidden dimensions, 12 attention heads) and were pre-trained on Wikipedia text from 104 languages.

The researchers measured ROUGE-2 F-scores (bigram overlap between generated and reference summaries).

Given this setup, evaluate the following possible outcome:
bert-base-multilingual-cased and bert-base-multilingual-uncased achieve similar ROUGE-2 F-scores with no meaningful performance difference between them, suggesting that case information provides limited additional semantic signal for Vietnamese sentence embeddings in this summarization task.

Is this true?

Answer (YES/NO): NO